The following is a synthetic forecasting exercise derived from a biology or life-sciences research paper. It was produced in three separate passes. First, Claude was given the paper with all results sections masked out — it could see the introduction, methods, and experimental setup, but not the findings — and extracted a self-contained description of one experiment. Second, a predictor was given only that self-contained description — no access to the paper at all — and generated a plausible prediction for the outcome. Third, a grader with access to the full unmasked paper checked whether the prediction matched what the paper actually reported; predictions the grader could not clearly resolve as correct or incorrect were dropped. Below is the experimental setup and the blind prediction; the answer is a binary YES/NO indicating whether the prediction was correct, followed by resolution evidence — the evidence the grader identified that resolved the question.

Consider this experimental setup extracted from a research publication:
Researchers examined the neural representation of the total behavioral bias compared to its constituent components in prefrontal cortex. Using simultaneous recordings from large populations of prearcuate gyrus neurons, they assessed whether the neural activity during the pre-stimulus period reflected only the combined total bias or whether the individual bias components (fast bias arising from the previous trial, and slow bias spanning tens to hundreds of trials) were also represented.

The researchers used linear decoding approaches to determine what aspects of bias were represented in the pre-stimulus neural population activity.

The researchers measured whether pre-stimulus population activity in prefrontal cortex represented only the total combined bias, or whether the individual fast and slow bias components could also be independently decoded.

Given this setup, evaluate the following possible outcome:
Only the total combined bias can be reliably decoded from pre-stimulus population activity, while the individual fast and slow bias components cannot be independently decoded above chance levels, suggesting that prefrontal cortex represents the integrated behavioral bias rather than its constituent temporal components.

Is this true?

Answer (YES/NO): NO